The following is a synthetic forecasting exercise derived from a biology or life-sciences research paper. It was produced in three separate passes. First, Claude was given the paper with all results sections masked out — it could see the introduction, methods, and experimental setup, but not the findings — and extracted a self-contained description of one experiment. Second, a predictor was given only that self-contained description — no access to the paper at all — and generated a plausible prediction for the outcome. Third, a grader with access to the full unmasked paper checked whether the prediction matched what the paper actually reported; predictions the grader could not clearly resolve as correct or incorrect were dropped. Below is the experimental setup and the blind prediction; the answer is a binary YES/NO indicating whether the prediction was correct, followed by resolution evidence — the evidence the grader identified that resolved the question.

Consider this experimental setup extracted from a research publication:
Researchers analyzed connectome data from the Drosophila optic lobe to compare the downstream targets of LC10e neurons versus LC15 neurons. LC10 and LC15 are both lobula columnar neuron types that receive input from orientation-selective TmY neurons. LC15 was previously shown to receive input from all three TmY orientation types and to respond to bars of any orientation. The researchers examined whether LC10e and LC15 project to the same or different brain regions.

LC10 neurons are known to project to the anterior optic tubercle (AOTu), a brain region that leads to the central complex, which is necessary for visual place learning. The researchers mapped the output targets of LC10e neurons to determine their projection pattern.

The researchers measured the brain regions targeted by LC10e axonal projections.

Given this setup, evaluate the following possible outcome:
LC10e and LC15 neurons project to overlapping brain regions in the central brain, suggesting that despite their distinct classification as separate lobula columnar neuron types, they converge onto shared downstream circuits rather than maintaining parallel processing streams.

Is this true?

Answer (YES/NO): NO